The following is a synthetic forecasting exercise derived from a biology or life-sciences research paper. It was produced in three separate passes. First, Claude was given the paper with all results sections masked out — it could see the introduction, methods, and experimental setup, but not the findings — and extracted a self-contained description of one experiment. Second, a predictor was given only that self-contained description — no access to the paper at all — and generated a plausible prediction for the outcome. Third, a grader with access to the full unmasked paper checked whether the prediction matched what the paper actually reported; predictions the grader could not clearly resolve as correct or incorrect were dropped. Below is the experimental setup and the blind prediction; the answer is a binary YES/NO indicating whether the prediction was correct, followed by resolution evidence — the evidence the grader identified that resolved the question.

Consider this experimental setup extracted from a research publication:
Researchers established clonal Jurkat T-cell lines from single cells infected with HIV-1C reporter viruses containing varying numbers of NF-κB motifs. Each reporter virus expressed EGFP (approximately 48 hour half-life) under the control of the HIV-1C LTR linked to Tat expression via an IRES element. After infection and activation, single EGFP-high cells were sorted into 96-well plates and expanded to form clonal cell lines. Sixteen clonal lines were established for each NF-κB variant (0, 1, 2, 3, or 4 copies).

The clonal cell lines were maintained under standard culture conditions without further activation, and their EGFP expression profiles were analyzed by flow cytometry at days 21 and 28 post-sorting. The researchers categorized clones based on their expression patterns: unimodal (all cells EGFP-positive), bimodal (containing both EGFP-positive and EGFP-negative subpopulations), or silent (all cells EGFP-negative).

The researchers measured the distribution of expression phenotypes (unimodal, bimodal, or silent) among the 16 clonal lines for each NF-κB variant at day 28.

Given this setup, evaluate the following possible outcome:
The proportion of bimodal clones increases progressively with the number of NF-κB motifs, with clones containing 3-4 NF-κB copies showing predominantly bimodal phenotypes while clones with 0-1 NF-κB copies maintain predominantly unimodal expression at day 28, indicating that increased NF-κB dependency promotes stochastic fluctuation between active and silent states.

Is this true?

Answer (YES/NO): NO